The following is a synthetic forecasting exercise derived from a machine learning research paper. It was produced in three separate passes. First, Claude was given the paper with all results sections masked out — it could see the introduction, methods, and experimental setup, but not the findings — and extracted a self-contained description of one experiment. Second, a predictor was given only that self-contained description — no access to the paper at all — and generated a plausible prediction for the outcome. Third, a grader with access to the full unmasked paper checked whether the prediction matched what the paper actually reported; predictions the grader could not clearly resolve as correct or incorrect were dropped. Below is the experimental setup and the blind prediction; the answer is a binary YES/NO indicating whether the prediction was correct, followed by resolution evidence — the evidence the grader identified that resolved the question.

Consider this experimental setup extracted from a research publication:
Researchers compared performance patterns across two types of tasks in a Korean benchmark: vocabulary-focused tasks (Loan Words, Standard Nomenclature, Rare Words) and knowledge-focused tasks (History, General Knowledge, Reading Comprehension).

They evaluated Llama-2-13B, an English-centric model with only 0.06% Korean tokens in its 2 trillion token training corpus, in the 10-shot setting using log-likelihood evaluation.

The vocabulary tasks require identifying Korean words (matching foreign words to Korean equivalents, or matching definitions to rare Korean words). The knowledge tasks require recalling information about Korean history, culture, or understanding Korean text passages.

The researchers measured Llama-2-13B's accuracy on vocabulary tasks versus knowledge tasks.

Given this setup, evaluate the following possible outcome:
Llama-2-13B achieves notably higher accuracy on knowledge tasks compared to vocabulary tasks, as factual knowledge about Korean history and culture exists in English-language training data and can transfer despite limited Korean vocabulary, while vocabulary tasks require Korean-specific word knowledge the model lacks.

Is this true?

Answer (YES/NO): NO